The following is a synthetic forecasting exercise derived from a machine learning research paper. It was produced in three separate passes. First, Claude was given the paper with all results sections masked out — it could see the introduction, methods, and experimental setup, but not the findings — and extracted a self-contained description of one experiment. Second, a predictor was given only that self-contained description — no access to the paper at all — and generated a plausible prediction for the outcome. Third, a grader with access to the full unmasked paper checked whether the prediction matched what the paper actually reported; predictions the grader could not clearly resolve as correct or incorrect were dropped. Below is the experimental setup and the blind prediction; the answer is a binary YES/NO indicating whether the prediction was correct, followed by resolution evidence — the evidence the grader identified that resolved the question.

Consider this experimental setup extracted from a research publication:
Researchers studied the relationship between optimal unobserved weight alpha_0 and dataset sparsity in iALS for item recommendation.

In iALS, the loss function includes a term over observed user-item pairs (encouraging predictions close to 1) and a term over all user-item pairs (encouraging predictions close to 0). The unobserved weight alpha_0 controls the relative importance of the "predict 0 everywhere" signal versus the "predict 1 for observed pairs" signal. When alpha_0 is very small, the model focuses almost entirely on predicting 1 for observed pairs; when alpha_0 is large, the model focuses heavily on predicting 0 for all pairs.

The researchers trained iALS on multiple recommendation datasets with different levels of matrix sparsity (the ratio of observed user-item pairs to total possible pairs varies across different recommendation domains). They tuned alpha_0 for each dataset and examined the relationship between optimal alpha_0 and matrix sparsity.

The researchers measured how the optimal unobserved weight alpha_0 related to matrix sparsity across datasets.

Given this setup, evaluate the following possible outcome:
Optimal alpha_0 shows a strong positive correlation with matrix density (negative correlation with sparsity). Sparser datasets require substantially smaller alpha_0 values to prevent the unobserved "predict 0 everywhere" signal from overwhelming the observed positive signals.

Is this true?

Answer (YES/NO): YES